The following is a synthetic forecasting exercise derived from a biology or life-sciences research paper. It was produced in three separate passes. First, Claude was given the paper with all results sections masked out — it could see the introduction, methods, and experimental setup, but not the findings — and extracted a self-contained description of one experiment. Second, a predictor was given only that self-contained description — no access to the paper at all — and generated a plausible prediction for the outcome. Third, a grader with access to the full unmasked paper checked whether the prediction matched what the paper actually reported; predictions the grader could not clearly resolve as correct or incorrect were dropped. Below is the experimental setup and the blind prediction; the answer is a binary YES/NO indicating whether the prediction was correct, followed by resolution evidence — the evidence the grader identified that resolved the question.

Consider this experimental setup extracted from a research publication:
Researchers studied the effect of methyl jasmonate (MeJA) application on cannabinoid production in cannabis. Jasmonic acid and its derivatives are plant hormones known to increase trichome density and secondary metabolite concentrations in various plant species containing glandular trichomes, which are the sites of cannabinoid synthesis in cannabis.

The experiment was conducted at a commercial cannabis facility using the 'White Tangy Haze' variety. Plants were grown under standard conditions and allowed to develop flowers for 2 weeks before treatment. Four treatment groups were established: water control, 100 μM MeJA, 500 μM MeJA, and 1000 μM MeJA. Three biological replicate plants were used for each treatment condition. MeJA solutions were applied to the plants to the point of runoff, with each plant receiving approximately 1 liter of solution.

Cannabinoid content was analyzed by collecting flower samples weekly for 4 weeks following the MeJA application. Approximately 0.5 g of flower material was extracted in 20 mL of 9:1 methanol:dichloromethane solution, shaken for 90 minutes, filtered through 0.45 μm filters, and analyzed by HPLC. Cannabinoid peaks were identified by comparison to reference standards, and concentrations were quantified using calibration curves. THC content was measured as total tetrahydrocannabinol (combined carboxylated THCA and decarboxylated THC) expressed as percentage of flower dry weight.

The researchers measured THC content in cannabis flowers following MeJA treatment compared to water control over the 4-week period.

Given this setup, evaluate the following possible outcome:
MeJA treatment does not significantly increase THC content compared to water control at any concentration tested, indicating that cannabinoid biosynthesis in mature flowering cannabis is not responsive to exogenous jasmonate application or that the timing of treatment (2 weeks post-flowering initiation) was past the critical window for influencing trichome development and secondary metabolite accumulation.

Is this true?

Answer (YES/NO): NO